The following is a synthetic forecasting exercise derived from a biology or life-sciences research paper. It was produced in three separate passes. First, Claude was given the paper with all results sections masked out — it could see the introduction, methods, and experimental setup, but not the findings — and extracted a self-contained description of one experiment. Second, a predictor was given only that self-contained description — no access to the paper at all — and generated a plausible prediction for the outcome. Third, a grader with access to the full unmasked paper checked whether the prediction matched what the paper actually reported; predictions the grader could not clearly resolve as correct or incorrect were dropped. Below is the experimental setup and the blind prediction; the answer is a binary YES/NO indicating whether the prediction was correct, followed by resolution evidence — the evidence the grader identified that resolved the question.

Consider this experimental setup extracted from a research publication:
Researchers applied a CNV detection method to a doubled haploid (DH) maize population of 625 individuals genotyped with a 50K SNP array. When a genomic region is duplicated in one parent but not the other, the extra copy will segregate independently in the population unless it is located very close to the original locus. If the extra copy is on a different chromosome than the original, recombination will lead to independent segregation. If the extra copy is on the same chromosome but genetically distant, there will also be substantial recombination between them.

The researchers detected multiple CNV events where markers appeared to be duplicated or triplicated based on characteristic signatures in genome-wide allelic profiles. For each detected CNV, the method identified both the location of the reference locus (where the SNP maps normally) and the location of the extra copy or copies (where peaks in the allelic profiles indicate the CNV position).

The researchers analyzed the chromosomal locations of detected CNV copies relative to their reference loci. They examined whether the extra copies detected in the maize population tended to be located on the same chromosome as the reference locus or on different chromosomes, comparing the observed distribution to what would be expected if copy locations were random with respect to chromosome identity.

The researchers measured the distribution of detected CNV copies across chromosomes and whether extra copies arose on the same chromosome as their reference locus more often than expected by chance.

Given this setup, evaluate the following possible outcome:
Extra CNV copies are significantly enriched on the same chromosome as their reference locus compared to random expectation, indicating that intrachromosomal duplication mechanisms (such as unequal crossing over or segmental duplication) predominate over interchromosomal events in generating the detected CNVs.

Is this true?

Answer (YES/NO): NO